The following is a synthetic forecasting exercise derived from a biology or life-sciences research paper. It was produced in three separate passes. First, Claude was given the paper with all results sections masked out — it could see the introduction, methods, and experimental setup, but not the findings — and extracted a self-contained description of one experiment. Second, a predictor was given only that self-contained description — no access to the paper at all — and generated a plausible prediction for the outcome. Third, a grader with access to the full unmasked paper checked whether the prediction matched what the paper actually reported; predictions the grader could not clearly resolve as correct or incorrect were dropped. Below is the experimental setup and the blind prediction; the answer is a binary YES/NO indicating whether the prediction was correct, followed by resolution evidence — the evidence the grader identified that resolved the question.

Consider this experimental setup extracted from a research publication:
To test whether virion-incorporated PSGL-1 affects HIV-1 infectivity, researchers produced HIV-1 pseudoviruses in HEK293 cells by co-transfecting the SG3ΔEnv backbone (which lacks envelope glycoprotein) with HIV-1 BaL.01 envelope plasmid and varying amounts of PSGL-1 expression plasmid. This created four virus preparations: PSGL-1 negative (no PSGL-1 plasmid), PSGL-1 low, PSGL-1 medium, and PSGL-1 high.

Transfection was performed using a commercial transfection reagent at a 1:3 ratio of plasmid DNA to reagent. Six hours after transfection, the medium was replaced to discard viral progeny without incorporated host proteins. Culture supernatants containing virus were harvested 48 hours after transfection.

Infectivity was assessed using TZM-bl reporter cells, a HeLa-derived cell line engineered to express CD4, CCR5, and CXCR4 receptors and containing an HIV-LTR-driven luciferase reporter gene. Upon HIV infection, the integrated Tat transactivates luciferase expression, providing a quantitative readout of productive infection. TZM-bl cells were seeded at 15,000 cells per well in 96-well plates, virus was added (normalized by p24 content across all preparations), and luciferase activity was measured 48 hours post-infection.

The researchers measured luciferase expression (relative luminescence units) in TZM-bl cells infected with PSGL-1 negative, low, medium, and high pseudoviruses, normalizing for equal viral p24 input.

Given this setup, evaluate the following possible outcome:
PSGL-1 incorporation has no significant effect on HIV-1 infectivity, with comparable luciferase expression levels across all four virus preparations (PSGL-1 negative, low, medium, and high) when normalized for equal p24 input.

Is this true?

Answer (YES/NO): NO